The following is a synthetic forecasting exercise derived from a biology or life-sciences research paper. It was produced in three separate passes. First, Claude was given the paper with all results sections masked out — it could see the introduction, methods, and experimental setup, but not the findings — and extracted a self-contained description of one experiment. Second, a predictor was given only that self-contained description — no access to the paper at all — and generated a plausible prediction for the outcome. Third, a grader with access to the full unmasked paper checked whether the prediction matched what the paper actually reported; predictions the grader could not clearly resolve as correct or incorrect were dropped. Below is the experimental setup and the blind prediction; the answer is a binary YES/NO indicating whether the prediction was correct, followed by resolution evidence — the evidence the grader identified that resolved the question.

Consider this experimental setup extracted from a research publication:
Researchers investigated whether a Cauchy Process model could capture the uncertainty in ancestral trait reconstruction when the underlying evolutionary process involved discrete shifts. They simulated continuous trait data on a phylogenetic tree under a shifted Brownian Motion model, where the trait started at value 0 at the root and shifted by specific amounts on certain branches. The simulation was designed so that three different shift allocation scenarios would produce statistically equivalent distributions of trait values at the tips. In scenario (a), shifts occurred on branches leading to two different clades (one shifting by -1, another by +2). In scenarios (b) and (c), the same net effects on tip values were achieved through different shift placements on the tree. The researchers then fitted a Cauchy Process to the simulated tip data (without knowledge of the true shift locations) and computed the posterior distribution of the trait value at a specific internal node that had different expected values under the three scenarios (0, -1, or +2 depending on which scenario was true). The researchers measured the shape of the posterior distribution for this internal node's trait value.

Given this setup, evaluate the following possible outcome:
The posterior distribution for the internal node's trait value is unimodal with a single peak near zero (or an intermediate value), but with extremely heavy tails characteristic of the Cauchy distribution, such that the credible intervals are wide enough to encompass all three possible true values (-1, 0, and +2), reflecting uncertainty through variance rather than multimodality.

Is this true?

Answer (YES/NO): NO